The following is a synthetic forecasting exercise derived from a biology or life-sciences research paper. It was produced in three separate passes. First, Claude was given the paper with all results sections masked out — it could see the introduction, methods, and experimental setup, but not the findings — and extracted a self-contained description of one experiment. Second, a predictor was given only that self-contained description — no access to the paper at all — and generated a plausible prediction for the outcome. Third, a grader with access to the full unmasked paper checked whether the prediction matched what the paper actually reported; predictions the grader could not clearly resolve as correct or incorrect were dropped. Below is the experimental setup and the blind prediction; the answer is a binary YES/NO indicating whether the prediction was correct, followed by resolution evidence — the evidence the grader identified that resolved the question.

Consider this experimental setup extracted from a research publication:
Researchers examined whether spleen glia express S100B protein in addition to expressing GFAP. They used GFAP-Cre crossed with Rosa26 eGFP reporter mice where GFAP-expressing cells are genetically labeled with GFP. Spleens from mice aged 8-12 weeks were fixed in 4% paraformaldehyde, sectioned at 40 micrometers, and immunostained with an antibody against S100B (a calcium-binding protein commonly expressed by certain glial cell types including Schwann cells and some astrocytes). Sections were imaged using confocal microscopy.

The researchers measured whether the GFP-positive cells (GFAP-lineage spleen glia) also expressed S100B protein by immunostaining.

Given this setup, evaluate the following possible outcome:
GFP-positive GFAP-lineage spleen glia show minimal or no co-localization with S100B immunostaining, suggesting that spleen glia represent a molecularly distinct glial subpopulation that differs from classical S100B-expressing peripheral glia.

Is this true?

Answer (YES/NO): NO